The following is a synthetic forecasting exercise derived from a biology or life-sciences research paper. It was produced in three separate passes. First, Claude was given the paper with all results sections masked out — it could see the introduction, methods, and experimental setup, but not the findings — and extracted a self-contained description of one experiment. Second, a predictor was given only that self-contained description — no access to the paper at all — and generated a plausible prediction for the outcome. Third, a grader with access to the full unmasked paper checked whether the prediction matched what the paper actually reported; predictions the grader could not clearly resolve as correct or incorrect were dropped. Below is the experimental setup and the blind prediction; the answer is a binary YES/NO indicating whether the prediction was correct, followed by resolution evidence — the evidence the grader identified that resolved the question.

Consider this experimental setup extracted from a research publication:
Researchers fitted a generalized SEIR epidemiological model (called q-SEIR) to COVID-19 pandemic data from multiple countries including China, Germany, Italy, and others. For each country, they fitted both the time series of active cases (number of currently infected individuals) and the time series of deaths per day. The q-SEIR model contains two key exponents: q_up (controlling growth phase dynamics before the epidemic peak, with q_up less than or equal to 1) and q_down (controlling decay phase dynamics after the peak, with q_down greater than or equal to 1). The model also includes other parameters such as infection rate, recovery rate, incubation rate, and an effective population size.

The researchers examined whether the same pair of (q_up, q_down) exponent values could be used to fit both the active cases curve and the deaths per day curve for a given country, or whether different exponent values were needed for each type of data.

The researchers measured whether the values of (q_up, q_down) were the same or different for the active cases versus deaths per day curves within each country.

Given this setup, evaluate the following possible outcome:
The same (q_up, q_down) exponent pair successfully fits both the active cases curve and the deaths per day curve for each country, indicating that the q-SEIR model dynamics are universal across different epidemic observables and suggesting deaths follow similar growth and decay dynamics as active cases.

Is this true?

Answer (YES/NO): YES